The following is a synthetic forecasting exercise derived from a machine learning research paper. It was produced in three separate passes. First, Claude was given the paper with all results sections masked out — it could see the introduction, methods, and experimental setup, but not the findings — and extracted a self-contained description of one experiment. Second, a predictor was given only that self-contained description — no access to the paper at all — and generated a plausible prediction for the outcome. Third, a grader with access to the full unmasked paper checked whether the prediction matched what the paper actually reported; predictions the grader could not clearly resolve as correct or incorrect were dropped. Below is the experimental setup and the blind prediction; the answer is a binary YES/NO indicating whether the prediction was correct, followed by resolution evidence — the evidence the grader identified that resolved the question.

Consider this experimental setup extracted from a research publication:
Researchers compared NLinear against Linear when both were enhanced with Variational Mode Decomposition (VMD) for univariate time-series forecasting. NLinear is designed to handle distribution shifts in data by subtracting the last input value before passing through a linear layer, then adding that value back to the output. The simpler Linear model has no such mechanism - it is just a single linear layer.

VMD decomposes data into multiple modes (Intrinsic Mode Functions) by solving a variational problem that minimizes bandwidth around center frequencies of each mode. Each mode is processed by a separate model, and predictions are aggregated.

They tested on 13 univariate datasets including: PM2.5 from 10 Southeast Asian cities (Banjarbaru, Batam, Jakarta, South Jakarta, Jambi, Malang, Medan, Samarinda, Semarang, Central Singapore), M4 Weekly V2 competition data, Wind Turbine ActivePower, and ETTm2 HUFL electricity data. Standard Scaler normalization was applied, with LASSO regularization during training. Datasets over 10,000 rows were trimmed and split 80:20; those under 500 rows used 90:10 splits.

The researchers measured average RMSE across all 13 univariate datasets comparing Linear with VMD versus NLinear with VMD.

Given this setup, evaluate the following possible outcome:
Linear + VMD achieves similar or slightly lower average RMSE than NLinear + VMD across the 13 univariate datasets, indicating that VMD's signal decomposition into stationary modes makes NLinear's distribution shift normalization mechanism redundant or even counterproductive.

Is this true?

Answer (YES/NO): NO